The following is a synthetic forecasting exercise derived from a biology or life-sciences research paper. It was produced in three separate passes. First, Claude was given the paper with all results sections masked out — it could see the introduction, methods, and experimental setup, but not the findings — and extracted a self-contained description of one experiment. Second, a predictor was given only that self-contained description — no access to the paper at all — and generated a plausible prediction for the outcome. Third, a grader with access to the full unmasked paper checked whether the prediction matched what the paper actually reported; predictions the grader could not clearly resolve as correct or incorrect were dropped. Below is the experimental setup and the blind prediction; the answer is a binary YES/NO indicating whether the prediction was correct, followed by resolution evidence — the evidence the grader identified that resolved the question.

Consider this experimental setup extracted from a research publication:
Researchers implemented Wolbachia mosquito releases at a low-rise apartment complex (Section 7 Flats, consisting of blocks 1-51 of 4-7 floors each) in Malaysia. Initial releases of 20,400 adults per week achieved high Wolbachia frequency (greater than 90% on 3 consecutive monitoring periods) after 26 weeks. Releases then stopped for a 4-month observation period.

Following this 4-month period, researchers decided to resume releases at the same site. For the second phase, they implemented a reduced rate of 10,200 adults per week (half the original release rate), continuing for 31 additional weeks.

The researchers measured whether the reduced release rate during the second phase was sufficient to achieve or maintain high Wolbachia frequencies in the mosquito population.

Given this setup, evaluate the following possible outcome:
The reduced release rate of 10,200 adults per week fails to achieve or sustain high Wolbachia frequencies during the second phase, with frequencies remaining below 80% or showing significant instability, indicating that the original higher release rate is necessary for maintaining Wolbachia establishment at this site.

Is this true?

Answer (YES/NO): NO